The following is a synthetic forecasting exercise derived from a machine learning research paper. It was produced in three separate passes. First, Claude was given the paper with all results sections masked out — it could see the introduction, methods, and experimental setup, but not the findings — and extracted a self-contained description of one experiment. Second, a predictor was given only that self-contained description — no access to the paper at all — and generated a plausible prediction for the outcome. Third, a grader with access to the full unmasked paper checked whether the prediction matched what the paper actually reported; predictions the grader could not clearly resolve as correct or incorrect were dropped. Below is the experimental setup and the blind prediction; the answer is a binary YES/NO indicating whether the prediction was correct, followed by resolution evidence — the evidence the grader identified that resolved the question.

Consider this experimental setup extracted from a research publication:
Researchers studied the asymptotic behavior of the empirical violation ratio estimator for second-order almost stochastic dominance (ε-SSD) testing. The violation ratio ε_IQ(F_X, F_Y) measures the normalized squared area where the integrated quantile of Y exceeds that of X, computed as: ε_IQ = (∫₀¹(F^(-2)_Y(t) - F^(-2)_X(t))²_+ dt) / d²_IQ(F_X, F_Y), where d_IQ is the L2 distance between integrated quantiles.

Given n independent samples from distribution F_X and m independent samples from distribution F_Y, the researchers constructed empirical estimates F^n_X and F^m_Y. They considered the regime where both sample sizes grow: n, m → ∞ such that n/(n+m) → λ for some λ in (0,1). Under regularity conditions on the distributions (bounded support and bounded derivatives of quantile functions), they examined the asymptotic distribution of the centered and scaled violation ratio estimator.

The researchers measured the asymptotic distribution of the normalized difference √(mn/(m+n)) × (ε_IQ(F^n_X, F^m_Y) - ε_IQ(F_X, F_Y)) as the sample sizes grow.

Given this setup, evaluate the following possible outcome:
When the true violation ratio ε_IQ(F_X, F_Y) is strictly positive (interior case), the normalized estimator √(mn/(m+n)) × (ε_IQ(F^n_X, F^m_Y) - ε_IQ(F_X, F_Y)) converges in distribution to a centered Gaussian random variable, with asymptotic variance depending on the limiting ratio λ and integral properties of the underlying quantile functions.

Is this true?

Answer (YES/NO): YES